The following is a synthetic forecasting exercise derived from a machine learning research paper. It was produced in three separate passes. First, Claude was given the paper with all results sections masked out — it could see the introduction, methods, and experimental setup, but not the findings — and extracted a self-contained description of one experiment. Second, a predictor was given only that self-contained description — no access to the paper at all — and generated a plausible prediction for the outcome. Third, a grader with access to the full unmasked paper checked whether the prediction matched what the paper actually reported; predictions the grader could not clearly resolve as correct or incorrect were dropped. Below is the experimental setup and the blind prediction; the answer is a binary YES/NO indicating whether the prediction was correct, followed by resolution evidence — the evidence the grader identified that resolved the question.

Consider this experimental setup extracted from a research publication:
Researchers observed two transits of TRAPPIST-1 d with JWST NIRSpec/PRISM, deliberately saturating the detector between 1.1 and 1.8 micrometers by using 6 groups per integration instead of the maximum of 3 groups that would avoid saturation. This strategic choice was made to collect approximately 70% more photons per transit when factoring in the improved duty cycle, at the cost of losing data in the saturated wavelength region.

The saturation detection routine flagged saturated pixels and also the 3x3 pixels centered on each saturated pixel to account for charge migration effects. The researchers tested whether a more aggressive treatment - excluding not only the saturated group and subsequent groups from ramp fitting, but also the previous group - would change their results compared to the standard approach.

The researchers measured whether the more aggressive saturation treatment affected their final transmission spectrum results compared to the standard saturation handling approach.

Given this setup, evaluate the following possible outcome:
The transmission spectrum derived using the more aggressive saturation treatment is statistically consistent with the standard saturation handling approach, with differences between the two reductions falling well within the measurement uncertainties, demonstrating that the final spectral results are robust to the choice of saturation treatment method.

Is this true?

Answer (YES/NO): YES